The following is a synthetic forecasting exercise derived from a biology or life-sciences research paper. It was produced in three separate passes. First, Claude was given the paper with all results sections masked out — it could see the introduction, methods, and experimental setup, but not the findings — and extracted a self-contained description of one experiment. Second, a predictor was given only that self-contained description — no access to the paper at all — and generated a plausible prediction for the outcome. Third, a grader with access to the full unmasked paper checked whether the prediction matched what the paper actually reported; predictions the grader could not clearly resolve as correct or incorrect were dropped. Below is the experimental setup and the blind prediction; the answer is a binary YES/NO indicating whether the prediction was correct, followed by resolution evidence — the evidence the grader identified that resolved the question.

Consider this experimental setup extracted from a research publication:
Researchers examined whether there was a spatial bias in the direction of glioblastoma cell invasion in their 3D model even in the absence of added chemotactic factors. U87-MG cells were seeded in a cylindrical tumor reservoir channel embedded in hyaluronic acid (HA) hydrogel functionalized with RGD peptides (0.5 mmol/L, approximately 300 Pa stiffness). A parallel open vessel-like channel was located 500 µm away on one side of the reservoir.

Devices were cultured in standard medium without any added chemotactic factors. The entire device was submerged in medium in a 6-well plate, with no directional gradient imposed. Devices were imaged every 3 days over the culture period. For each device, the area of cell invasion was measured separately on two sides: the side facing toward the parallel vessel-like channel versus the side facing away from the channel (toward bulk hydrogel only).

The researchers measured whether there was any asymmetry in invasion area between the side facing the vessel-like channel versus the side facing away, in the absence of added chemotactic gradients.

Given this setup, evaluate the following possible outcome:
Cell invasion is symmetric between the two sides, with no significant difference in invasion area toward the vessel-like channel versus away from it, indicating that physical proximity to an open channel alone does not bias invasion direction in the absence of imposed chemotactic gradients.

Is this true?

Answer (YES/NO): NO